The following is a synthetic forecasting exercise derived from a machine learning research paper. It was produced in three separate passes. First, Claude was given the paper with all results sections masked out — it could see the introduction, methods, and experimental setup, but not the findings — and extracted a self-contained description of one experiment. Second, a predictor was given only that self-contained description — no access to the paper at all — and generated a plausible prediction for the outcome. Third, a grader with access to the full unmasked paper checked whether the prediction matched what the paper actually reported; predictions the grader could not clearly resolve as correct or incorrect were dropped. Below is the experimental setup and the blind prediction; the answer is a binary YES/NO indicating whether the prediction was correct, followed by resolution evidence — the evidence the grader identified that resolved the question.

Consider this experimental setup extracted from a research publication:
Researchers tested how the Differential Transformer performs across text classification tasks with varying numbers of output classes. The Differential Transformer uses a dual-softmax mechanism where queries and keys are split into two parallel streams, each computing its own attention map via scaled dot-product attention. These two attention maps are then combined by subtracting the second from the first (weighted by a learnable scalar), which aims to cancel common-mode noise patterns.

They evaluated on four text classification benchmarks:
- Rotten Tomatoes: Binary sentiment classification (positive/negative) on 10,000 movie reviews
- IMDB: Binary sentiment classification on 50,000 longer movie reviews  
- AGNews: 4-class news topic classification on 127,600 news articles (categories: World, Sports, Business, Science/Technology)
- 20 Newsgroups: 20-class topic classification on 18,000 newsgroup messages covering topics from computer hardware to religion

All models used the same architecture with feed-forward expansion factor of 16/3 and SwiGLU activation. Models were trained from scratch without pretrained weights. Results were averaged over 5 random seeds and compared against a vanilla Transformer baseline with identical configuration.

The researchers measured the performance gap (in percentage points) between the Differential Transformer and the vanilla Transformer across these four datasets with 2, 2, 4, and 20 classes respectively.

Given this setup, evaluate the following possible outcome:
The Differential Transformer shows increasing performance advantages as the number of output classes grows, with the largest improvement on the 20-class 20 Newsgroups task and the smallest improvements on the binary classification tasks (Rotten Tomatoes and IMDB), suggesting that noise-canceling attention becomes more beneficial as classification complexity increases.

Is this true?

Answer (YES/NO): NO